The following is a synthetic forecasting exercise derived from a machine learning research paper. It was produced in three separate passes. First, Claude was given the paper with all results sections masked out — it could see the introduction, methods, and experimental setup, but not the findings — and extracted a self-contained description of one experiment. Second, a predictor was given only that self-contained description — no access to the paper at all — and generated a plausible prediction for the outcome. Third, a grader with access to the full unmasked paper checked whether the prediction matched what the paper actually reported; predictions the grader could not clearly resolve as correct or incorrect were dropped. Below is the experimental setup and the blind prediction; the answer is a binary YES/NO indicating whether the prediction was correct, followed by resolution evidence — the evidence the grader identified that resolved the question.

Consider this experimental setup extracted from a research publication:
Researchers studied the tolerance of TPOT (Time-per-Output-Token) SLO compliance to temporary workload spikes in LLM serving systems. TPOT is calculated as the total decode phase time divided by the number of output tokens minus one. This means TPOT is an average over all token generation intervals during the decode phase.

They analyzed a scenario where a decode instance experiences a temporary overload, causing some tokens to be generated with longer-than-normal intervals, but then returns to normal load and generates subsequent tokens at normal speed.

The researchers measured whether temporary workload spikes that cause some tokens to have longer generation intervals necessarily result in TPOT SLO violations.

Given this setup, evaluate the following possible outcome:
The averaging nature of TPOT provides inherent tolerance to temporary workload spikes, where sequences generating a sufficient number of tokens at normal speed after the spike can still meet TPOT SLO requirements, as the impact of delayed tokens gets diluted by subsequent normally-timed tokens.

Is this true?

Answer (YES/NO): YES